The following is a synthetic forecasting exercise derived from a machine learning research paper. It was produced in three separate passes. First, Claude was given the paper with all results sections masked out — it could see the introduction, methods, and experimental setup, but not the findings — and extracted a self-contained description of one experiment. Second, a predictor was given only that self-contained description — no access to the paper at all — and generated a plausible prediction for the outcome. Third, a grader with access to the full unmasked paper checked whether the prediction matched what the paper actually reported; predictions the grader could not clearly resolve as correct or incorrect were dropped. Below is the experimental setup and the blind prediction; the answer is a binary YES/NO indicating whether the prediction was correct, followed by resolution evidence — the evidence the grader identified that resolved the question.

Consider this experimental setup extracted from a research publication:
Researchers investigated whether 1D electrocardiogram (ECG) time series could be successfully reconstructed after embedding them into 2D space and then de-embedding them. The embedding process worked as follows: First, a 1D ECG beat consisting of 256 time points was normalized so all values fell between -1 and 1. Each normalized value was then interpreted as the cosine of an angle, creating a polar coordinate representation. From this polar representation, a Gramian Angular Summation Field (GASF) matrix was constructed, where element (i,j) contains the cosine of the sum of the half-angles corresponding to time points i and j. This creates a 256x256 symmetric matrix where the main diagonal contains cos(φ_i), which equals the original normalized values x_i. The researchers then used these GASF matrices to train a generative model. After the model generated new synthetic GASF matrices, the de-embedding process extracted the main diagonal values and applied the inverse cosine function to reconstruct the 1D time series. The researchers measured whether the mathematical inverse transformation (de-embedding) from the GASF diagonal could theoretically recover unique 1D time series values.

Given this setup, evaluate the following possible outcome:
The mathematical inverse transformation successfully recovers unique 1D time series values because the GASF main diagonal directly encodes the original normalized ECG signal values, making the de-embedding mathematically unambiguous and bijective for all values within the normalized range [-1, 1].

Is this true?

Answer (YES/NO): YES